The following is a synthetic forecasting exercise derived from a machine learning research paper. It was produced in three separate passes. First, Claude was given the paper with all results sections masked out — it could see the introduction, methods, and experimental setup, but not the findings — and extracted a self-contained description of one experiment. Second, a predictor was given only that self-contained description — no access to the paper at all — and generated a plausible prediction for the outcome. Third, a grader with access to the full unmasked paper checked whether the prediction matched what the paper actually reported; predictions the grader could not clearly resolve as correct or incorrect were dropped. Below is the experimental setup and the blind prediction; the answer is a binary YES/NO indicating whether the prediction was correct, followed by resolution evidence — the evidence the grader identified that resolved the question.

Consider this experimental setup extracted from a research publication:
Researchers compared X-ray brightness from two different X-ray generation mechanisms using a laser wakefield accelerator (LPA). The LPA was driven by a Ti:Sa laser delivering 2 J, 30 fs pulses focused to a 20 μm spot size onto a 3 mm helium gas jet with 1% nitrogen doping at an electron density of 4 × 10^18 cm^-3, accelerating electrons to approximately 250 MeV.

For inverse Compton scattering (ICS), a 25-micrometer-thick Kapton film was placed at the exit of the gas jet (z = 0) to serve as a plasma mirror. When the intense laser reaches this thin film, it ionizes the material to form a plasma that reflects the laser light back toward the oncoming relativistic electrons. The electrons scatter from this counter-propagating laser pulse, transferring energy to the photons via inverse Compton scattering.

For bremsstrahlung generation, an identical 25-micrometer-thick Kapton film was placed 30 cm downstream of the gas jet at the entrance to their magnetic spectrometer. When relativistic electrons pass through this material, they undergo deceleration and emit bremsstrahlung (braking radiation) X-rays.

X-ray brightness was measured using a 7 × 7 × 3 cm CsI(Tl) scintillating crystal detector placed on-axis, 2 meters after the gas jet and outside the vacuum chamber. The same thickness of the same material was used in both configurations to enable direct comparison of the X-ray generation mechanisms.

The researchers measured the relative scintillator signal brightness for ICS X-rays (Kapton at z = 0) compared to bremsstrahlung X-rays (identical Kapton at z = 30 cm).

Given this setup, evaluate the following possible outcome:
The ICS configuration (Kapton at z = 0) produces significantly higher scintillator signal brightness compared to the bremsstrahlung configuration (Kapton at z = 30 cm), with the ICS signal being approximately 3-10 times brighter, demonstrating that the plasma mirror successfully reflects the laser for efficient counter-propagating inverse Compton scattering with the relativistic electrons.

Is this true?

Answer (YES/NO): YES